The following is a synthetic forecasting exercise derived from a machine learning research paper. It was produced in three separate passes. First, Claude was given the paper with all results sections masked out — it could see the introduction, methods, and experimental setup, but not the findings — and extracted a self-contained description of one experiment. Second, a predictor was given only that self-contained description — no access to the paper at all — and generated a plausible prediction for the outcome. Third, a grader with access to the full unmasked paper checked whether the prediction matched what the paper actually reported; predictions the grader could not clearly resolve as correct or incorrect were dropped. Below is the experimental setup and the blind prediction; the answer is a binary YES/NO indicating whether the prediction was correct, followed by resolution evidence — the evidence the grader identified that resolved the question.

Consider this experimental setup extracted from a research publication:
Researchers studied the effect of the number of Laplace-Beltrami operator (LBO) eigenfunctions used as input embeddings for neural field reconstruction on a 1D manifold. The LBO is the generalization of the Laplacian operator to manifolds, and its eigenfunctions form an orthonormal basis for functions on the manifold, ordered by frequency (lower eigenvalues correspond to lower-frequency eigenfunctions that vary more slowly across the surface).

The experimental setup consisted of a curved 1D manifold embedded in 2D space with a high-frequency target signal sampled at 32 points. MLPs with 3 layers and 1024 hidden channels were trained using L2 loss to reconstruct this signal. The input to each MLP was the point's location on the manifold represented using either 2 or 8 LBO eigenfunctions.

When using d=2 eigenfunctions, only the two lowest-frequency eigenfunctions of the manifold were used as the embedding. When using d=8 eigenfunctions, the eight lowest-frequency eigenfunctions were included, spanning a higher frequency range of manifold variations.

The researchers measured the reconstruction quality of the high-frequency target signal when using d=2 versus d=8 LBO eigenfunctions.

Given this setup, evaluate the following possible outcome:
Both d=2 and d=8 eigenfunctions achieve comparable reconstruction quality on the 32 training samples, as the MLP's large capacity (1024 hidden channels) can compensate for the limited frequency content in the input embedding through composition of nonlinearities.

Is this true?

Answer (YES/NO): NO